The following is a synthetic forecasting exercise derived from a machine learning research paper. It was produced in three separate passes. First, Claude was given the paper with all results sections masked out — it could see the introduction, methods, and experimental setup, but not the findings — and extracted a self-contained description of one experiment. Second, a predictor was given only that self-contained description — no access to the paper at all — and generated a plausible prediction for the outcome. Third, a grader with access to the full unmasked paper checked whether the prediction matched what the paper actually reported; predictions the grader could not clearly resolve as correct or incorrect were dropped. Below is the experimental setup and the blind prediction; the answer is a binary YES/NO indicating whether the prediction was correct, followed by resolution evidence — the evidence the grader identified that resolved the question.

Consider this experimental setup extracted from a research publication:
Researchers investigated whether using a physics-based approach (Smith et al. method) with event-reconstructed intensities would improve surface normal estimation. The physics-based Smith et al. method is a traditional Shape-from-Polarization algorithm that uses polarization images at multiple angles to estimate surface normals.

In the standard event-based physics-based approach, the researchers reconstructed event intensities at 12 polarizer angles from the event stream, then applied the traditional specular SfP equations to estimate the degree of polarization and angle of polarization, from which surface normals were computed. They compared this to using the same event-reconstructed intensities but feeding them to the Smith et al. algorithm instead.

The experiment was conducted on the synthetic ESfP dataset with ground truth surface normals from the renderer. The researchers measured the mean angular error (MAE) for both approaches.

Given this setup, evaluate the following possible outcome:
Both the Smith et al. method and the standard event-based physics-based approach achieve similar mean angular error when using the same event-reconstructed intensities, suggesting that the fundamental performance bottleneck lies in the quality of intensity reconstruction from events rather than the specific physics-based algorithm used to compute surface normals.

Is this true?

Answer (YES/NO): NO